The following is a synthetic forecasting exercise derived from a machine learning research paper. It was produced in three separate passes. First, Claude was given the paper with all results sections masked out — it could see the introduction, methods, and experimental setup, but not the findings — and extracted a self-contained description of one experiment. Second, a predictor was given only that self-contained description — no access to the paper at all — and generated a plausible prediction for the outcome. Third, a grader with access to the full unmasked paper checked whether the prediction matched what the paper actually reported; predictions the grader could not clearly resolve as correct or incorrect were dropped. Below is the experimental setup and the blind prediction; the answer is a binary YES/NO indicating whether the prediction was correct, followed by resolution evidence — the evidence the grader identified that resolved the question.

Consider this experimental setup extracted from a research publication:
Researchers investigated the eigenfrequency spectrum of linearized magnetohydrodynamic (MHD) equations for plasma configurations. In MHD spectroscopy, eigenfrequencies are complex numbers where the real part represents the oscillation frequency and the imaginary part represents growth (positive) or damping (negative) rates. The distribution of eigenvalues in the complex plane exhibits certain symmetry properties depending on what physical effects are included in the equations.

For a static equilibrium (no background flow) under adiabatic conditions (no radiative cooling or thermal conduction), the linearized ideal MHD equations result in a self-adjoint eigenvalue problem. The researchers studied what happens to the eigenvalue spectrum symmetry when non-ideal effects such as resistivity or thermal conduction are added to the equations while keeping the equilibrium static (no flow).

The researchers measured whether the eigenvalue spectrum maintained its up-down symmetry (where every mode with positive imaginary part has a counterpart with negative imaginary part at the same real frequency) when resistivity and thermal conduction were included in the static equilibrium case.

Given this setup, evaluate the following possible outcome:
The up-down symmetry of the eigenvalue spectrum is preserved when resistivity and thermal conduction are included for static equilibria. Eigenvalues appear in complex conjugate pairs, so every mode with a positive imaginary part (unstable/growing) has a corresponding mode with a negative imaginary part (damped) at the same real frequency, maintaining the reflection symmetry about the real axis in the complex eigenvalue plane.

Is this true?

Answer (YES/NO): NO